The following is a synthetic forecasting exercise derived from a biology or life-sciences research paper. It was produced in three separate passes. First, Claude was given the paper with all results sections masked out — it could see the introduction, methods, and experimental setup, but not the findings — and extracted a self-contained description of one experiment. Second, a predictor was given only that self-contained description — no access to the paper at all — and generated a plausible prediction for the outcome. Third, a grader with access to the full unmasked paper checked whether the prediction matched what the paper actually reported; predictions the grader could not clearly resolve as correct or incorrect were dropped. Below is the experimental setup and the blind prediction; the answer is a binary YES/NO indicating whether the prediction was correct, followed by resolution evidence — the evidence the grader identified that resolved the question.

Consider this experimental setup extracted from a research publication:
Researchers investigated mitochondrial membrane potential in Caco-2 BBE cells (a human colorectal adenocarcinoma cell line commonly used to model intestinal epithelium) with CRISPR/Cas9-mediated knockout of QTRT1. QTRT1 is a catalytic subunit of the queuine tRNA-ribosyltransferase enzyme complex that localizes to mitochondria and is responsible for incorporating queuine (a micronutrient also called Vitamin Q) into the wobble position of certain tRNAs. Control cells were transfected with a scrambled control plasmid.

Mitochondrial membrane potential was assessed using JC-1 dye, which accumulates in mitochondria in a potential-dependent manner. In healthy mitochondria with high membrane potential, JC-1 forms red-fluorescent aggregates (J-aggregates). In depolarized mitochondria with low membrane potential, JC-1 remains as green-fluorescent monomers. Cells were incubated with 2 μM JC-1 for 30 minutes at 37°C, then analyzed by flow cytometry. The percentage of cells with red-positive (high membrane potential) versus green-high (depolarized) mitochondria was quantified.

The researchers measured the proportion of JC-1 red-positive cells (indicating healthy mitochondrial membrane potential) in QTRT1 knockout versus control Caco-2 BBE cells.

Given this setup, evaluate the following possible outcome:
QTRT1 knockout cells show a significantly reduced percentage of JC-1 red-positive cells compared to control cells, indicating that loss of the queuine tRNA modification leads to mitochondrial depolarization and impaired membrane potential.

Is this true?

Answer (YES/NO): YES